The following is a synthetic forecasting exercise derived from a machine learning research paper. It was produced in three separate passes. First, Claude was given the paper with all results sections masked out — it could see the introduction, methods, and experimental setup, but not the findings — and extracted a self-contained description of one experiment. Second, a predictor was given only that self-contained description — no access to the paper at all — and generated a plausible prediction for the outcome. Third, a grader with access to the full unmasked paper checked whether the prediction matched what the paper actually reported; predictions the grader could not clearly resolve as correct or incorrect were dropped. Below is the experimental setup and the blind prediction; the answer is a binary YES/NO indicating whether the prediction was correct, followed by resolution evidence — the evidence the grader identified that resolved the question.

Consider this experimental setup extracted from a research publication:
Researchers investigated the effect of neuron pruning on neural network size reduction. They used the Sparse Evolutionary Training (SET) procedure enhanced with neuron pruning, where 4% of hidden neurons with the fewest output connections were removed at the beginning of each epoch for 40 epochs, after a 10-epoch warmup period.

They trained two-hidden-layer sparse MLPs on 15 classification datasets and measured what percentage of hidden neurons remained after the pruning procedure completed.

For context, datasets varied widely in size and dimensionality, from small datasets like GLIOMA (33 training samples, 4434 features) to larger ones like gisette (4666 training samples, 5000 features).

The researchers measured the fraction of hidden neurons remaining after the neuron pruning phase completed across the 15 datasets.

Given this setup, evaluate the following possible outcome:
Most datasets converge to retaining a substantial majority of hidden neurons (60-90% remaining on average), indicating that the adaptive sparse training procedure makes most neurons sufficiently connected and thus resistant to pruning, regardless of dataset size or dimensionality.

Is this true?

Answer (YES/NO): NO